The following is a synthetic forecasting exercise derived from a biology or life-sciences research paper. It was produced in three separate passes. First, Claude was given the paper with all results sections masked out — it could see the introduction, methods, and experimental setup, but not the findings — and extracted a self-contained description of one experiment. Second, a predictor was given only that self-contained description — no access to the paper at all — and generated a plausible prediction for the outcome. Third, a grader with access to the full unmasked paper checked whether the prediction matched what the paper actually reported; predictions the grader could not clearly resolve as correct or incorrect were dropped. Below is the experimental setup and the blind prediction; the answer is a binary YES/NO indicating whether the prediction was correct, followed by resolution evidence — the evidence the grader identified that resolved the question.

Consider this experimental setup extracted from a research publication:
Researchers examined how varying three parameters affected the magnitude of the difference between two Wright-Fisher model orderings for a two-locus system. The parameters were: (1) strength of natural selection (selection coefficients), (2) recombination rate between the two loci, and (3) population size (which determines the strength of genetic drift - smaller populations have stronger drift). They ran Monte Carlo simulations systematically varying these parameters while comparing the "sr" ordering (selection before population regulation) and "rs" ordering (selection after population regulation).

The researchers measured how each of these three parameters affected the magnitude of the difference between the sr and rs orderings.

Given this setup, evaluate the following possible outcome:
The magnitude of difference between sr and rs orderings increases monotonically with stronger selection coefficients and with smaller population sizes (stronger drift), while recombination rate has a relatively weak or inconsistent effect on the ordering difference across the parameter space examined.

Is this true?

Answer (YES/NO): NO